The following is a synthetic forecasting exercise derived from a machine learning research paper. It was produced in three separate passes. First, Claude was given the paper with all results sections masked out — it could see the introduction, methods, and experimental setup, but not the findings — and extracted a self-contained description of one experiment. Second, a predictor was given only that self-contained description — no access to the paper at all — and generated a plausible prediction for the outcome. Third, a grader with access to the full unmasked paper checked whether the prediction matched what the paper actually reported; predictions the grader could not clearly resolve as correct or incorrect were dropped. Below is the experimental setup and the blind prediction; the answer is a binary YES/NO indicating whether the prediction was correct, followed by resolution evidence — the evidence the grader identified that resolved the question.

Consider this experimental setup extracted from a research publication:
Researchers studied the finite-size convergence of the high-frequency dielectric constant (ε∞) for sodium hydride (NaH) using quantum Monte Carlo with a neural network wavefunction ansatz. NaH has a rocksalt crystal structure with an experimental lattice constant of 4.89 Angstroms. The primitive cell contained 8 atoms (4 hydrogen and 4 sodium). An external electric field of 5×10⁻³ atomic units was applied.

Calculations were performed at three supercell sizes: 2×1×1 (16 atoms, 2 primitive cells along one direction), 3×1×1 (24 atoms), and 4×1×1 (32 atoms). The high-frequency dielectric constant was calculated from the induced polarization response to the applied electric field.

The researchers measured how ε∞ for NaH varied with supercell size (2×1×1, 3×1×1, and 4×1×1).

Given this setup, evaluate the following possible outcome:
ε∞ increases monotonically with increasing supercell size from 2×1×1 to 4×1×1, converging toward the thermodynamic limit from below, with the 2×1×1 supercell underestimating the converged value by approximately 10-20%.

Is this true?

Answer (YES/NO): NO